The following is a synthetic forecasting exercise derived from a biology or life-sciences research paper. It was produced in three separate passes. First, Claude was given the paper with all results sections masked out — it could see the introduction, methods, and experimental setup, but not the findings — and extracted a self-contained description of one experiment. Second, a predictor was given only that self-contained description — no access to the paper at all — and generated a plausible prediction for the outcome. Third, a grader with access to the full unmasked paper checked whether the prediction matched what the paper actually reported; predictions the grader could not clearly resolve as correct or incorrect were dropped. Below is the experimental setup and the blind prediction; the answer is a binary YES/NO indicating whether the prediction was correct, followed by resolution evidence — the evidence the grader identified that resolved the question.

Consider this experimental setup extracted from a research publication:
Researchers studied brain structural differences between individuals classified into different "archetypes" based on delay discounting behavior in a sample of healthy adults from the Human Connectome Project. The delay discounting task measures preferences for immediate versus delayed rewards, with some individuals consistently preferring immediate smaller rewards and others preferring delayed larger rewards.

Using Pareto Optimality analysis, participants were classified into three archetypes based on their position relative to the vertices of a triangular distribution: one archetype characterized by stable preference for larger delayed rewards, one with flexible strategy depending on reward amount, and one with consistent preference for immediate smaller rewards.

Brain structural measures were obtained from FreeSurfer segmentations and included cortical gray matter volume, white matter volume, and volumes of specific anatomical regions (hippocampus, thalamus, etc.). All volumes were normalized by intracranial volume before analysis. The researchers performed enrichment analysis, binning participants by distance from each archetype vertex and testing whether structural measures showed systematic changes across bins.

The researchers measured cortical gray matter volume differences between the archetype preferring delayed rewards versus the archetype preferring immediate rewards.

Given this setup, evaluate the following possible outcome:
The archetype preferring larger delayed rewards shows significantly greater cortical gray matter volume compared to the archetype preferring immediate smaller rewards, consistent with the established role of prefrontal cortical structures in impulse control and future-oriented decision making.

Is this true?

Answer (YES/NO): YES